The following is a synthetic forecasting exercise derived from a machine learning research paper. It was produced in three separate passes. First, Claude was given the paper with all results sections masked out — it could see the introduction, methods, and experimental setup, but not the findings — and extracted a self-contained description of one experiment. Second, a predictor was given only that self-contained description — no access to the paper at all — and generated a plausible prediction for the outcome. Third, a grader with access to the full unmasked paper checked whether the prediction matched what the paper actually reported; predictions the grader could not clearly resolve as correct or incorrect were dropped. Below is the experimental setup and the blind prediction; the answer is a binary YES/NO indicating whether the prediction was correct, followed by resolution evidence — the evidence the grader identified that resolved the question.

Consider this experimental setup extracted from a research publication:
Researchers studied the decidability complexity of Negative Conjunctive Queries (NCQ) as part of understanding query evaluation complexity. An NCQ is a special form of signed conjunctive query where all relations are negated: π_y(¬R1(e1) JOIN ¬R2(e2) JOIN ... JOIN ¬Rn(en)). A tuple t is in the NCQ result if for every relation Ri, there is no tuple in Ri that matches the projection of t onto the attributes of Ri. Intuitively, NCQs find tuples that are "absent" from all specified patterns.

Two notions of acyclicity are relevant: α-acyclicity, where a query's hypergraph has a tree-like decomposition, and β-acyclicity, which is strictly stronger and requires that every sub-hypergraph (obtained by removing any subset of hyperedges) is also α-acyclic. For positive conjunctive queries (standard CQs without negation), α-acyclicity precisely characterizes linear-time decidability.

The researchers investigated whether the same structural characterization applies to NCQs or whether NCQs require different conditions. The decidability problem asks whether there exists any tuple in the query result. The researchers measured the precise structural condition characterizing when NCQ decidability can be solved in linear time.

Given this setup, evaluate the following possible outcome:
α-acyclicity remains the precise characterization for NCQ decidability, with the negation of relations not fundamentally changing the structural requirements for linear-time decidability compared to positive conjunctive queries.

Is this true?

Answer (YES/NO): NO